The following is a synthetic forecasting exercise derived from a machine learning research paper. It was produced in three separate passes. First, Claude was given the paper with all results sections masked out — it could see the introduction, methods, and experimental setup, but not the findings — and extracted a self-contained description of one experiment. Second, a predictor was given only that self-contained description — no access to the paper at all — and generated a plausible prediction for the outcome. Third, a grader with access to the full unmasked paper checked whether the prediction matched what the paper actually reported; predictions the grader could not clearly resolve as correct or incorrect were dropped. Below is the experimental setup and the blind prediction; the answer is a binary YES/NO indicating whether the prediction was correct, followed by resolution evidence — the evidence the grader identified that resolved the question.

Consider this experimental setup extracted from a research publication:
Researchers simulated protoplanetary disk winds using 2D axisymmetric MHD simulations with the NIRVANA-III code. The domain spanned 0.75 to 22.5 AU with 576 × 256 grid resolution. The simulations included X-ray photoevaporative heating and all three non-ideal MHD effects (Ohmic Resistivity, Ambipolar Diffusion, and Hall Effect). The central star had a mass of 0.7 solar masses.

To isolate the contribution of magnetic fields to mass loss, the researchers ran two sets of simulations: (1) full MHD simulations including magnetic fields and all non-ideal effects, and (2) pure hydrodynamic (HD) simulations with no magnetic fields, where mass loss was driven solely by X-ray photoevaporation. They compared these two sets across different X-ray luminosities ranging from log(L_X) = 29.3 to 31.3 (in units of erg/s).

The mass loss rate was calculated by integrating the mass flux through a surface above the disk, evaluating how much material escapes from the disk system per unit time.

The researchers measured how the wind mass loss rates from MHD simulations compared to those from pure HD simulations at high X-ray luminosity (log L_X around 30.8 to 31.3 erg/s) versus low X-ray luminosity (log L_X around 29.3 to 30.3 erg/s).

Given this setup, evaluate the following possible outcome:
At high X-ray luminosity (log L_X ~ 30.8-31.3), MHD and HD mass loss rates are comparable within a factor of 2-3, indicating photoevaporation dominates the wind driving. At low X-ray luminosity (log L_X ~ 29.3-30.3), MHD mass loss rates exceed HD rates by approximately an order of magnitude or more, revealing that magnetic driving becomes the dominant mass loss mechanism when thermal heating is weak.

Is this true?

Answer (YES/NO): NO